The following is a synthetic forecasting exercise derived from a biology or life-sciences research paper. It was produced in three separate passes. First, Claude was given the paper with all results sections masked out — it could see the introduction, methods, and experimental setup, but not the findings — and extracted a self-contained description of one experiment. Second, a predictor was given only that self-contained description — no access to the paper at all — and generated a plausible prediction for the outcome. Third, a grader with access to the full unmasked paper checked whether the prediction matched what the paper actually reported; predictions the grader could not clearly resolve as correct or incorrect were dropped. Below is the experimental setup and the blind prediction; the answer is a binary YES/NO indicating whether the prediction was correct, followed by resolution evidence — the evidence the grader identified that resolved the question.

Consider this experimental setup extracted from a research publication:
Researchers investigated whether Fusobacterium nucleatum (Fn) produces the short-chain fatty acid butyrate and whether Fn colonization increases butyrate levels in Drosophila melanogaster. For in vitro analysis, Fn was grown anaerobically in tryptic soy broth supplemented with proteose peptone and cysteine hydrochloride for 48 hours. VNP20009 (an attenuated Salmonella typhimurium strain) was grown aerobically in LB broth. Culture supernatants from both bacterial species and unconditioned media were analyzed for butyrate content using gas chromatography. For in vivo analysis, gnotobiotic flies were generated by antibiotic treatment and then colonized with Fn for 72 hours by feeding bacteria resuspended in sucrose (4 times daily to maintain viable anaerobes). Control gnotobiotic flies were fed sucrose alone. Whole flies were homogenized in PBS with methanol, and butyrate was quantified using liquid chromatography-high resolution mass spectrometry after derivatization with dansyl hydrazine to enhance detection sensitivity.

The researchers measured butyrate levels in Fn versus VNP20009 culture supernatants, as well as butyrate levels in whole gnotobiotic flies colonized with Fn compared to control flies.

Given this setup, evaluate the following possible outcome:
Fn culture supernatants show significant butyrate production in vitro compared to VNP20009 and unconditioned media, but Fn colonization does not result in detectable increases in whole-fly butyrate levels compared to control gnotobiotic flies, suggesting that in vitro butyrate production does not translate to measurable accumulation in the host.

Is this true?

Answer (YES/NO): NO